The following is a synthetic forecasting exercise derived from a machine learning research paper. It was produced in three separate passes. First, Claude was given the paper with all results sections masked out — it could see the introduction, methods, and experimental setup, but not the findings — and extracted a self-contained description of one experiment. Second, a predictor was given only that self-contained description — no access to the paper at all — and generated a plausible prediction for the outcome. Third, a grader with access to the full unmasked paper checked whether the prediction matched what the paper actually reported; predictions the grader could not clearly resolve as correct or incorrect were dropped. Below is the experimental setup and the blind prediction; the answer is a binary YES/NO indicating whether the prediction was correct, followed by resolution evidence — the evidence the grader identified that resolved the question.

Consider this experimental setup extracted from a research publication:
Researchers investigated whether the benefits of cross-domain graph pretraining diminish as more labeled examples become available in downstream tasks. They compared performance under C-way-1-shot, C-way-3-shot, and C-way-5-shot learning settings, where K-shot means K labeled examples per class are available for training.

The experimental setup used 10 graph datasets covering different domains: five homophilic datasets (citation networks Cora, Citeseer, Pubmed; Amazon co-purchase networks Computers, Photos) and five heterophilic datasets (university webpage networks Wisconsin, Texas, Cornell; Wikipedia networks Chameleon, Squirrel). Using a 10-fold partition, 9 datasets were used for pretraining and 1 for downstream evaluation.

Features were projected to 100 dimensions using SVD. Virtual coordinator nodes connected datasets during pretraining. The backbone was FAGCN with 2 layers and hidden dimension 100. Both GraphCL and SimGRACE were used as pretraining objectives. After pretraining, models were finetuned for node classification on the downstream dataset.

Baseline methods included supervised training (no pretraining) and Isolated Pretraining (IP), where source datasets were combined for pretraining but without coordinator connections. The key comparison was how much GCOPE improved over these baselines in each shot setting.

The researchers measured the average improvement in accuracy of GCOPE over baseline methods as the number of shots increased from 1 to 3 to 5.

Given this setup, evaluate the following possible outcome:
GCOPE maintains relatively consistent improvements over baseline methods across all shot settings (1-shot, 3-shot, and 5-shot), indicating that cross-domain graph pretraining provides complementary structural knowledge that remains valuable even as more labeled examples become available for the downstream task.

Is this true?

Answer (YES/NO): NO